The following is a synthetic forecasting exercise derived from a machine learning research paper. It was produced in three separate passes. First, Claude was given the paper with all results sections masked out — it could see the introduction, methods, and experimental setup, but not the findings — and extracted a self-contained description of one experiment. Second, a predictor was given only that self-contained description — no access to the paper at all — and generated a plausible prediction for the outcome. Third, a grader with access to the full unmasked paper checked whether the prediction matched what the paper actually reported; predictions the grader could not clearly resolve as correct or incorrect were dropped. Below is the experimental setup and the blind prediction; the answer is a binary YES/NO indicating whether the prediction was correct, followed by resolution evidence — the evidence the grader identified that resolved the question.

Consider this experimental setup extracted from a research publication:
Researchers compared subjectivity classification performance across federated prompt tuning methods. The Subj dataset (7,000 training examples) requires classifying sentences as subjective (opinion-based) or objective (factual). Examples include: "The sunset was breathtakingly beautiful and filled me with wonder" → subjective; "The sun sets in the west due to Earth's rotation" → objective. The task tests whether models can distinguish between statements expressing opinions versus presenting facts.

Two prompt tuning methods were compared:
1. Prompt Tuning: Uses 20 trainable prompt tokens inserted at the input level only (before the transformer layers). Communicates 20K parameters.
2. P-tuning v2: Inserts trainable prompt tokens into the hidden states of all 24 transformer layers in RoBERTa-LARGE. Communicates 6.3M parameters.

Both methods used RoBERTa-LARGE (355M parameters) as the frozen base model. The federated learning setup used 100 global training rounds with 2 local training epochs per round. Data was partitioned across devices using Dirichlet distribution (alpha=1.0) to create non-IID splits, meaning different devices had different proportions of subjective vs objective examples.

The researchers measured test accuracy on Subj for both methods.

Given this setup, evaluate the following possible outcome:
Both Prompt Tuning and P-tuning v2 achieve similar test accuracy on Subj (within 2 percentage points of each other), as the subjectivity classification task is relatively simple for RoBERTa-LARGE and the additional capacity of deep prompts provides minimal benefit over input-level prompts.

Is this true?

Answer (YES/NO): NO